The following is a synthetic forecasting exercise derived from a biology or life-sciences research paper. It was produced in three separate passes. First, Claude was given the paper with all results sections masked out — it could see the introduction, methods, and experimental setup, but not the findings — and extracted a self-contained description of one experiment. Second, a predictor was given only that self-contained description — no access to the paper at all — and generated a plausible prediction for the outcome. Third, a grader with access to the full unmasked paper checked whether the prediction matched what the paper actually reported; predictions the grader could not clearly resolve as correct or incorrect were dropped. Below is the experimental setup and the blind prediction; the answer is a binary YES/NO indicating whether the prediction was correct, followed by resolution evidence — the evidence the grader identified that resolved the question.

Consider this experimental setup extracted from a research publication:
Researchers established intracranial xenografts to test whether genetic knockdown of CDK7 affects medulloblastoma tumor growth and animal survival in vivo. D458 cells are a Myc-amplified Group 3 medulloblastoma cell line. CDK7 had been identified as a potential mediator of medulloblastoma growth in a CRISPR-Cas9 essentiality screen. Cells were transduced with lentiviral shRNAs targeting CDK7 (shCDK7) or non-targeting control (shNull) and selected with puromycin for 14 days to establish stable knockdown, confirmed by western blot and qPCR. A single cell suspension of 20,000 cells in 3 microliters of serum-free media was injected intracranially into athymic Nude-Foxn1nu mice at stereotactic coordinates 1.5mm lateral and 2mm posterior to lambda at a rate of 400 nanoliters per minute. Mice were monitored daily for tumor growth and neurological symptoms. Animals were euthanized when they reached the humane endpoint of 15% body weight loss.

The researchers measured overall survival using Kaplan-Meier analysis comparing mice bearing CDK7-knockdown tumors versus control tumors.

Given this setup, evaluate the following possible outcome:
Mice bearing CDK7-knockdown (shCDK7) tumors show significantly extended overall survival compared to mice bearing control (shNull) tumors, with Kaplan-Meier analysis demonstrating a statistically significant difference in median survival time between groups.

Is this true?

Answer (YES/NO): YES